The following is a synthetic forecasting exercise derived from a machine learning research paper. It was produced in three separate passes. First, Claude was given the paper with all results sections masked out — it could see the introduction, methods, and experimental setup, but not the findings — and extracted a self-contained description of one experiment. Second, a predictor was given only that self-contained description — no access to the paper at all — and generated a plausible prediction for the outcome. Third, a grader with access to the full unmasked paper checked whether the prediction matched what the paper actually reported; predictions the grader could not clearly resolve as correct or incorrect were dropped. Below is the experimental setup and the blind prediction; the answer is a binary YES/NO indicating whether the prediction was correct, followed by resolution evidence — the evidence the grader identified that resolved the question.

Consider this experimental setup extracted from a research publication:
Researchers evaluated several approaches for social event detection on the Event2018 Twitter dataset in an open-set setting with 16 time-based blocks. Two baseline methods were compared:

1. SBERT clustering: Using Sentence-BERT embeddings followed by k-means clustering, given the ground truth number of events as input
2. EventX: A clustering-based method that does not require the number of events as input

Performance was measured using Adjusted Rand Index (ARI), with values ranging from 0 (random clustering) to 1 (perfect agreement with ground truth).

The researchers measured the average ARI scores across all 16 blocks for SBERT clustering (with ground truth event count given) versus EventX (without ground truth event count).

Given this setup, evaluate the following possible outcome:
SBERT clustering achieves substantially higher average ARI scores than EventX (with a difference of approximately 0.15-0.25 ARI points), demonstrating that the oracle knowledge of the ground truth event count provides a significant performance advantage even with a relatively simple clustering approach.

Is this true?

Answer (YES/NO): NO